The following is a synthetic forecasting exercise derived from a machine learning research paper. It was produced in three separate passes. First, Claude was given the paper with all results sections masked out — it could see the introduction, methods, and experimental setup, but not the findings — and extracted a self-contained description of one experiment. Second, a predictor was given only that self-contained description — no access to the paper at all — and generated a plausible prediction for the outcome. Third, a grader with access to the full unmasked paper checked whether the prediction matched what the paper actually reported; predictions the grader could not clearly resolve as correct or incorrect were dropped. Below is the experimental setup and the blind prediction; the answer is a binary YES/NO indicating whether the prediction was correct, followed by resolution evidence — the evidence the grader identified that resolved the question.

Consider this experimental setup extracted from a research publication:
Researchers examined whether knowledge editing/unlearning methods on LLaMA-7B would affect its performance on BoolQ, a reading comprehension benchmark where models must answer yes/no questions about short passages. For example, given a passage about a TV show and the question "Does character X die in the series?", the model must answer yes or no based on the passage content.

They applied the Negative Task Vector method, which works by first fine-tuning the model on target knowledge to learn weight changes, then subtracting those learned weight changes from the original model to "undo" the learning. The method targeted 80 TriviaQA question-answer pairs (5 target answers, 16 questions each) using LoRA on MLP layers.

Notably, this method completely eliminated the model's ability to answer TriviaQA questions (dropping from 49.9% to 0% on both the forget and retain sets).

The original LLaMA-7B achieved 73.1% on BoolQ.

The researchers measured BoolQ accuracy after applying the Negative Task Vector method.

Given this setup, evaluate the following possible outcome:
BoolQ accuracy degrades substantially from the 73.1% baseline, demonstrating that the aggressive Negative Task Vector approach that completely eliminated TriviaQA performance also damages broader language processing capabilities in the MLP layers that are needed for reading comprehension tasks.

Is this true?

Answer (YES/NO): NO